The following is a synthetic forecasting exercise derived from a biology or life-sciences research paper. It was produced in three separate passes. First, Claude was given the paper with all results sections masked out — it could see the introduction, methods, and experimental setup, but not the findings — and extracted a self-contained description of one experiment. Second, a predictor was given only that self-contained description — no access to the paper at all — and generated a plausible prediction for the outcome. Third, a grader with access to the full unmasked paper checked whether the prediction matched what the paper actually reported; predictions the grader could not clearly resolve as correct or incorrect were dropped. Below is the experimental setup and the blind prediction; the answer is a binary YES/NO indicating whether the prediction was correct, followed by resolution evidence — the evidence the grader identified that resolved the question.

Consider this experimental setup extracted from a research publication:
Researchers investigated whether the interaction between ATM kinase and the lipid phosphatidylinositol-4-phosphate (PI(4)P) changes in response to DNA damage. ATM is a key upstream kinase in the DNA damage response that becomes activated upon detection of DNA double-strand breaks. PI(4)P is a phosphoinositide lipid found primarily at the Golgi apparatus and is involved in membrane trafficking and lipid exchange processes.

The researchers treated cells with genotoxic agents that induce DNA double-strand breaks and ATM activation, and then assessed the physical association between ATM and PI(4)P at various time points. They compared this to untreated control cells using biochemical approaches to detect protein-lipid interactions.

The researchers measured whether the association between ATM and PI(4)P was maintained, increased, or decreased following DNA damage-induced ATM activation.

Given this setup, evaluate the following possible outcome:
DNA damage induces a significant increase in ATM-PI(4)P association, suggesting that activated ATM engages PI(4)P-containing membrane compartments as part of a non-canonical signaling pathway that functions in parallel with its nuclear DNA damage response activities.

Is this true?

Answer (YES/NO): NO